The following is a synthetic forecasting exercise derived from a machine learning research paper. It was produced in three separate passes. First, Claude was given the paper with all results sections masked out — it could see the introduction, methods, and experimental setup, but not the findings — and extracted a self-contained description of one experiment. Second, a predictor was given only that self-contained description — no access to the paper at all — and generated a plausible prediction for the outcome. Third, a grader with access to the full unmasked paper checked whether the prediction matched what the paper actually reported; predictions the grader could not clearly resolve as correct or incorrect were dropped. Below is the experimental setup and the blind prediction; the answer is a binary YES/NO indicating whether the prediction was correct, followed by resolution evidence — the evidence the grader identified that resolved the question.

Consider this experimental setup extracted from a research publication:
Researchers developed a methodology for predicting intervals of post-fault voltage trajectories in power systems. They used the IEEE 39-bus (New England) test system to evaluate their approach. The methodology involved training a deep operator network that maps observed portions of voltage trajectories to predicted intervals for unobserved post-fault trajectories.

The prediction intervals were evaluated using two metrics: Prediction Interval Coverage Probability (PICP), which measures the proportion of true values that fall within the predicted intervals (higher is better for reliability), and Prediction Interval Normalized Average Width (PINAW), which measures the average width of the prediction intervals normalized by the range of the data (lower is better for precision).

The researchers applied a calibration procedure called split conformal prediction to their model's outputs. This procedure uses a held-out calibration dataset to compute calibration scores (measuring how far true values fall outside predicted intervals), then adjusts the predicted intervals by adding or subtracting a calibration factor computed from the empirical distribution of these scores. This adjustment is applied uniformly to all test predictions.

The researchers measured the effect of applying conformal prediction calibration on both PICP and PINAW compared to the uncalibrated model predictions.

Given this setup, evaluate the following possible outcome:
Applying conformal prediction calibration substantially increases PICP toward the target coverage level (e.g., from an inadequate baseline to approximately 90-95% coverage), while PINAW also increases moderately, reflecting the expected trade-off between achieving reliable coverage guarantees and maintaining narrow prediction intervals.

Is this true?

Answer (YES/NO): NO